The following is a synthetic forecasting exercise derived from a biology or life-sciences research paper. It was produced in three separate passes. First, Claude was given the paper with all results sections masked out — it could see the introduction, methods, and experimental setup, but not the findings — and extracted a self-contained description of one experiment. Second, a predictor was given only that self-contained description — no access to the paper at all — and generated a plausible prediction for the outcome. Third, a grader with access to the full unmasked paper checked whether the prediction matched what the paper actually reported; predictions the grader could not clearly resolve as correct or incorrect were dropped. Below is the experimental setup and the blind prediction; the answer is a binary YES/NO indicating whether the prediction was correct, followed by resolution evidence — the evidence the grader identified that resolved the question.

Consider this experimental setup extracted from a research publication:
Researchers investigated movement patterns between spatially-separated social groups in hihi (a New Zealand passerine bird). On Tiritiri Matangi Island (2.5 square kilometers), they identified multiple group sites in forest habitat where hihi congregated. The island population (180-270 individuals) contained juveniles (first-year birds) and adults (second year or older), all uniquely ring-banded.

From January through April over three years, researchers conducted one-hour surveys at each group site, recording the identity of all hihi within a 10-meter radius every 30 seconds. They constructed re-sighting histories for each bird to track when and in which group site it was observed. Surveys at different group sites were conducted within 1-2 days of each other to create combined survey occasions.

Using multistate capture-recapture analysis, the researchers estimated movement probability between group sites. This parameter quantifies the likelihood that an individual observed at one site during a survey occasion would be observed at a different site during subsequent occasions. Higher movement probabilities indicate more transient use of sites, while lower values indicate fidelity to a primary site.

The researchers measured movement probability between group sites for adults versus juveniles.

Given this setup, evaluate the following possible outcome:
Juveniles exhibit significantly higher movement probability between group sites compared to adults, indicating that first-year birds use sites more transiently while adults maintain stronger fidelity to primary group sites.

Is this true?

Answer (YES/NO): NO